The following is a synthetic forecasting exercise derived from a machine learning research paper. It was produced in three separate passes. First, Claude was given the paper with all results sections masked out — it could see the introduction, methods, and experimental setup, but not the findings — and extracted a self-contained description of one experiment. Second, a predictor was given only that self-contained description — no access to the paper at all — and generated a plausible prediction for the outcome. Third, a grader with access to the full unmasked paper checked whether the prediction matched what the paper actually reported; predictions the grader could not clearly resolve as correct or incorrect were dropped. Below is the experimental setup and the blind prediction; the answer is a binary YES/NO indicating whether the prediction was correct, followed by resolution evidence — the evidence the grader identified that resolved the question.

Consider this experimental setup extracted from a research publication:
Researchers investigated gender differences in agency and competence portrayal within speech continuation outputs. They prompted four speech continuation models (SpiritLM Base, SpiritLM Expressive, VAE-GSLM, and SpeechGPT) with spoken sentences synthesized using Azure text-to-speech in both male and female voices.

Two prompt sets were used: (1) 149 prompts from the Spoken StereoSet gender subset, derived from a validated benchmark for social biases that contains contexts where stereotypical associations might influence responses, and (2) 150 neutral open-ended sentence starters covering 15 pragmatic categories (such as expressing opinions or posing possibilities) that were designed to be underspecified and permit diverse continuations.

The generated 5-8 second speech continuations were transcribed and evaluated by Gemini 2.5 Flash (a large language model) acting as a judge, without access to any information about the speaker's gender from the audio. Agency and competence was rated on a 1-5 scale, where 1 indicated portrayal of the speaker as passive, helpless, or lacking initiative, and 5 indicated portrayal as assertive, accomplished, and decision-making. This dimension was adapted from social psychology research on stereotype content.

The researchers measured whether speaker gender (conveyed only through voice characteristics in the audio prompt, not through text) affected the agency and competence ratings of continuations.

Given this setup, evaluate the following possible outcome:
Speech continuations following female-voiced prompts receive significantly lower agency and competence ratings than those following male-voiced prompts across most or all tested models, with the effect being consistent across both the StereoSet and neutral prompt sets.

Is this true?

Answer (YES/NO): NO